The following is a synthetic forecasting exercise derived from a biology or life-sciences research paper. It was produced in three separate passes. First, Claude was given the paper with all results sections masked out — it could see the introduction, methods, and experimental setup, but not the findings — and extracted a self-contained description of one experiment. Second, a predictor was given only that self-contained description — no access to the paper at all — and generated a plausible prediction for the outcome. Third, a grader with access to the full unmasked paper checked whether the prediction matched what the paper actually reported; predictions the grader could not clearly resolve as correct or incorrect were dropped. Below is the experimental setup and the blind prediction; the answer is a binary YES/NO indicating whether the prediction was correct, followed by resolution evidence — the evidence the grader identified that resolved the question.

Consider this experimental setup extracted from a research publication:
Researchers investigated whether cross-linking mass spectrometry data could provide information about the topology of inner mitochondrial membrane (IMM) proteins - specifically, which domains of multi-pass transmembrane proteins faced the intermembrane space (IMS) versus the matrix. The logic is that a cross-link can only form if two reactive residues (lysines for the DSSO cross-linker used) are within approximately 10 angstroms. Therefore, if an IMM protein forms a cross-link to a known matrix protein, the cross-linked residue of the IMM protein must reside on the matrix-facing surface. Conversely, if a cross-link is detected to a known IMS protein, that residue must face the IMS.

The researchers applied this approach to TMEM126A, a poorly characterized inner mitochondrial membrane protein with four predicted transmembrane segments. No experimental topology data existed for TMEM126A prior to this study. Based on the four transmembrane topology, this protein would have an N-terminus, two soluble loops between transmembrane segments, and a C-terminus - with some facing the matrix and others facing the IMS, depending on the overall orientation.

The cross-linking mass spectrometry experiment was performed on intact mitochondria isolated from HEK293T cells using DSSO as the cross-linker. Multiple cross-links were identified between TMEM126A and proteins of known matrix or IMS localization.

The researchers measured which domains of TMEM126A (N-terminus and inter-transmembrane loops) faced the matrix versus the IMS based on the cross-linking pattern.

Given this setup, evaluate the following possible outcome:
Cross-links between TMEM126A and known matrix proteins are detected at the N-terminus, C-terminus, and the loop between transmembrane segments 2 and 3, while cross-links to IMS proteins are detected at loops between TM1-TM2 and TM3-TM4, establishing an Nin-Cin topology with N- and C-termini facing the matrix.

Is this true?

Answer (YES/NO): NO